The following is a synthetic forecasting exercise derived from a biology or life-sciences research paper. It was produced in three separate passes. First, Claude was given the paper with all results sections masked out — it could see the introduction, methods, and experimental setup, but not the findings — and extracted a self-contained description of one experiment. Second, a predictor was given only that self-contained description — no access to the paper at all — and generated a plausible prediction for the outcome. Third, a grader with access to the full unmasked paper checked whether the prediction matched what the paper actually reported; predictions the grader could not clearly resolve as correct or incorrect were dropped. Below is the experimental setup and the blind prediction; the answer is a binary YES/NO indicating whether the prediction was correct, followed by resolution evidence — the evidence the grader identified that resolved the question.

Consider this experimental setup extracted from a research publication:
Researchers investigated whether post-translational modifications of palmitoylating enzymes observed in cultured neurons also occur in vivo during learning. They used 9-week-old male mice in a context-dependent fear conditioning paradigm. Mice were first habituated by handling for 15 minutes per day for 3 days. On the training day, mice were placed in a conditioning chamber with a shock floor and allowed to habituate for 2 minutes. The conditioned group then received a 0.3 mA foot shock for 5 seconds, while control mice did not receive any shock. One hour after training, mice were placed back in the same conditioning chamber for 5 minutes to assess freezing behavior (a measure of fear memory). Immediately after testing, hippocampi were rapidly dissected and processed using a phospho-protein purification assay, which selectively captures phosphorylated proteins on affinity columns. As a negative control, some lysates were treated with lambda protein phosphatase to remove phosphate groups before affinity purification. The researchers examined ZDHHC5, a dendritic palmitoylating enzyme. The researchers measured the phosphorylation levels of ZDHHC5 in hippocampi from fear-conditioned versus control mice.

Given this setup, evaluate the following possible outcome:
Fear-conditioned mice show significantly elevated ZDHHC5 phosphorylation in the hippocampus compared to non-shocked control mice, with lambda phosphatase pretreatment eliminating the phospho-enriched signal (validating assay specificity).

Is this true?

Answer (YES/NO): NO